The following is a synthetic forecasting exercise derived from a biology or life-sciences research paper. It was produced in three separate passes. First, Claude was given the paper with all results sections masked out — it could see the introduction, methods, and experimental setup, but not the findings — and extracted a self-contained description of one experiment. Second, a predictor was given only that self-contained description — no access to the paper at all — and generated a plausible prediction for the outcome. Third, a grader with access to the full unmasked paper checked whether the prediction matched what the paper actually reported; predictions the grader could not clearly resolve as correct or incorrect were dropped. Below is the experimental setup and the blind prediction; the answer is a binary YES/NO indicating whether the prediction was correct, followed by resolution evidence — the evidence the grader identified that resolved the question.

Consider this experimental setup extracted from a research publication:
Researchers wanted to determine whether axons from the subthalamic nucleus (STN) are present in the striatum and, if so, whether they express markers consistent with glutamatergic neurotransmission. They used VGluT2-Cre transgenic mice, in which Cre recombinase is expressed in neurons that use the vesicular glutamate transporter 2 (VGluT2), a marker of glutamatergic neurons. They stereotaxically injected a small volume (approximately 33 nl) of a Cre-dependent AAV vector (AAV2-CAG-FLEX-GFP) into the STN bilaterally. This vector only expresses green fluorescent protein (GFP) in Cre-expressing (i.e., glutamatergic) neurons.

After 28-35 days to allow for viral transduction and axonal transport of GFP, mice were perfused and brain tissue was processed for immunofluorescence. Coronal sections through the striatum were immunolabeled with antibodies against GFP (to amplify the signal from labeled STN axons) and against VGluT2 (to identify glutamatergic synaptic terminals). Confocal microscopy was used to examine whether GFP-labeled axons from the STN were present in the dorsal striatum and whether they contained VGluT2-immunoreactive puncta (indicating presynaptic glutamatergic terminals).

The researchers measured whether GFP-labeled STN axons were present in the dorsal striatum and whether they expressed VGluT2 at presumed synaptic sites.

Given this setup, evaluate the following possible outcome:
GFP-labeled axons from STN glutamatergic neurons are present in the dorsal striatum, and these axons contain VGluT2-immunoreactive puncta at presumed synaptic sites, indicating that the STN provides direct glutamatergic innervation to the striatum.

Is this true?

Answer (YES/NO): YES